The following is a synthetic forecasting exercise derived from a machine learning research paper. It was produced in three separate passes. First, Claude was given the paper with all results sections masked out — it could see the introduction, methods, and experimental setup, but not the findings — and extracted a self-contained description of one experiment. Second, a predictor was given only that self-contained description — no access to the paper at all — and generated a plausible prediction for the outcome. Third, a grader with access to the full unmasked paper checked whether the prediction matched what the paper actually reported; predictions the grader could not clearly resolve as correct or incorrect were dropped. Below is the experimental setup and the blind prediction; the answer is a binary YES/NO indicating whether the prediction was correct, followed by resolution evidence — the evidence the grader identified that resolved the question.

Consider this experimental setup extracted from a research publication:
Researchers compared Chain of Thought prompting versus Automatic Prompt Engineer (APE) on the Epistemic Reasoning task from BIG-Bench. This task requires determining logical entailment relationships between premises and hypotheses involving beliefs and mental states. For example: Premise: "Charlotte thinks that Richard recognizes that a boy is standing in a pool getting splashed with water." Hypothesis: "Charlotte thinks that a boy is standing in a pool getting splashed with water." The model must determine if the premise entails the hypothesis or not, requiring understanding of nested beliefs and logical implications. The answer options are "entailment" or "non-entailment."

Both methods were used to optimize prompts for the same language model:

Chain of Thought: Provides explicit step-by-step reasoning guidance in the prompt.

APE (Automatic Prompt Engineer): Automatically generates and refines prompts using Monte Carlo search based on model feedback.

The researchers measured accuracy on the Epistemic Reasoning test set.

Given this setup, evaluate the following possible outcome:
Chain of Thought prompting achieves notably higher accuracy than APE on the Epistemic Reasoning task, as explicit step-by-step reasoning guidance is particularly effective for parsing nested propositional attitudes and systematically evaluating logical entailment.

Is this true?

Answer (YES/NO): NO